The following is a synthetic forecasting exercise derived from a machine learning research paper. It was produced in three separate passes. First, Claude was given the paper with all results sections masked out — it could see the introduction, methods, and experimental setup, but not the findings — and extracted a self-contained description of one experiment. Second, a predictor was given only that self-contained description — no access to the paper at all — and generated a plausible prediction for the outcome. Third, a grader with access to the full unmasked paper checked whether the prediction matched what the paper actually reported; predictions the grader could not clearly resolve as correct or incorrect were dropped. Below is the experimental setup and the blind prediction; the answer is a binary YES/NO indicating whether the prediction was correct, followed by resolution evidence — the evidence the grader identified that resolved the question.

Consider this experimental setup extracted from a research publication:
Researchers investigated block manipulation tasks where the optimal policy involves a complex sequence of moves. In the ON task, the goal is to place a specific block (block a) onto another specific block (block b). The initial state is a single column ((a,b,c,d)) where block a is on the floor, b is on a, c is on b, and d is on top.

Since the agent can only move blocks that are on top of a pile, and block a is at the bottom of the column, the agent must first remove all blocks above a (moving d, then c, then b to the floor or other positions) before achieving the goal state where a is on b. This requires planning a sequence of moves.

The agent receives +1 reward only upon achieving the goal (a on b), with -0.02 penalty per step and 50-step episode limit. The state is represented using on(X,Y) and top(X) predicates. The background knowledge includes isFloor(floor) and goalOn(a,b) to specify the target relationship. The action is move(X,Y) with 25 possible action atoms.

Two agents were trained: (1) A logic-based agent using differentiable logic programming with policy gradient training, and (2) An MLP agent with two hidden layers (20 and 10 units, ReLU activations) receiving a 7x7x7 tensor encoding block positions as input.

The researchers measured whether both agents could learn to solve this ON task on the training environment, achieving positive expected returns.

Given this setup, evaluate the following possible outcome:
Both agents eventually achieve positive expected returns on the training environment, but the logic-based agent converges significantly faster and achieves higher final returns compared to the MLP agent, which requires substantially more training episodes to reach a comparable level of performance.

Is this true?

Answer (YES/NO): NO